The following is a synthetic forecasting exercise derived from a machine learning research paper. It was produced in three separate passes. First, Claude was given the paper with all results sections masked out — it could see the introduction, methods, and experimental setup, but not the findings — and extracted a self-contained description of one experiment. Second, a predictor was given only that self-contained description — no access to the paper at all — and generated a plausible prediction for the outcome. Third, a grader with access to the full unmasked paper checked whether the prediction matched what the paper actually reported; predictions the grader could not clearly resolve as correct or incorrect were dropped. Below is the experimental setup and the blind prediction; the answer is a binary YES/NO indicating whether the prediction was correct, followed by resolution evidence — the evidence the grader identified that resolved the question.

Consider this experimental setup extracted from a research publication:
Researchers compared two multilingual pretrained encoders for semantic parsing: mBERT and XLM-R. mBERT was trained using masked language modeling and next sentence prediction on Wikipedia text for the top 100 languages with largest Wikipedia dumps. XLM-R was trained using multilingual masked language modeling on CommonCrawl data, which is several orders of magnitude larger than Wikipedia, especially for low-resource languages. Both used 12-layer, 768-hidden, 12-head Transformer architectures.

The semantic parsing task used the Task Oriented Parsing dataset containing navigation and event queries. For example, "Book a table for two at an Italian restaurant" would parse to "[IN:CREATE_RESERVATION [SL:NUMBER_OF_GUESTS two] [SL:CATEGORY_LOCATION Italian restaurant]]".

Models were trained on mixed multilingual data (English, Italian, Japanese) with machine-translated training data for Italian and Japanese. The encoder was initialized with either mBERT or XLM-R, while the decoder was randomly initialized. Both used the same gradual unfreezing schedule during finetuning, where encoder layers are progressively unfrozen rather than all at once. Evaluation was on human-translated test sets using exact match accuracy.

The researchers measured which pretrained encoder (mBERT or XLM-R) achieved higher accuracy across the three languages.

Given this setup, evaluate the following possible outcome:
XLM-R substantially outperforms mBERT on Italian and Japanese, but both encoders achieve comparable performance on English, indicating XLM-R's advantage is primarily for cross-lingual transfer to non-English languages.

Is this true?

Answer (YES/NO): NO